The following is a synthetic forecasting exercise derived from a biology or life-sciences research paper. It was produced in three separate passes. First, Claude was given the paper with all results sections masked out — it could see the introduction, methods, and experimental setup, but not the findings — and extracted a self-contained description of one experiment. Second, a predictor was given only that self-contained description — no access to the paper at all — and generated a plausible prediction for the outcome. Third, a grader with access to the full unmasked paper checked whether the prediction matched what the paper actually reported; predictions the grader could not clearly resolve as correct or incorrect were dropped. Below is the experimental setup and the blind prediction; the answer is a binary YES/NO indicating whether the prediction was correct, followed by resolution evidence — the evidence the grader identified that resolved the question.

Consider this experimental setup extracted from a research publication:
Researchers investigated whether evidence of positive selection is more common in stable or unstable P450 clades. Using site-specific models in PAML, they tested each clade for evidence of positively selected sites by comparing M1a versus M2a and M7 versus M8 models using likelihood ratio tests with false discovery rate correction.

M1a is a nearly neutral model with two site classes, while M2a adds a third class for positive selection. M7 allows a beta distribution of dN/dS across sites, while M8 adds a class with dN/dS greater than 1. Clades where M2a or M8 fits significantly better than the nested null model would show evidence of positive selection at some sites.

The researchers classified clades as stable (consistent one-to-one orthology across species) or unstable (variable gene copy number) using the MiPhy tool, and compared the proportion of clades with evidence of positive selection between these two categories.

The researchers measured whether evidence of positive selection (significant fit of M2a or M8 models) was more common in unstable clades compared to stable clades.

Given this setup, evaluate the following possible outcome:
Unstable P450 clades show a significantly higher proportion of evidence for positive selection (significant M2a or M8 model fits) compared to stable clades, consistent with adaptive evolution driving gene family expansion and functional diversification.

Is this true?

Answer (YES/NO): NO